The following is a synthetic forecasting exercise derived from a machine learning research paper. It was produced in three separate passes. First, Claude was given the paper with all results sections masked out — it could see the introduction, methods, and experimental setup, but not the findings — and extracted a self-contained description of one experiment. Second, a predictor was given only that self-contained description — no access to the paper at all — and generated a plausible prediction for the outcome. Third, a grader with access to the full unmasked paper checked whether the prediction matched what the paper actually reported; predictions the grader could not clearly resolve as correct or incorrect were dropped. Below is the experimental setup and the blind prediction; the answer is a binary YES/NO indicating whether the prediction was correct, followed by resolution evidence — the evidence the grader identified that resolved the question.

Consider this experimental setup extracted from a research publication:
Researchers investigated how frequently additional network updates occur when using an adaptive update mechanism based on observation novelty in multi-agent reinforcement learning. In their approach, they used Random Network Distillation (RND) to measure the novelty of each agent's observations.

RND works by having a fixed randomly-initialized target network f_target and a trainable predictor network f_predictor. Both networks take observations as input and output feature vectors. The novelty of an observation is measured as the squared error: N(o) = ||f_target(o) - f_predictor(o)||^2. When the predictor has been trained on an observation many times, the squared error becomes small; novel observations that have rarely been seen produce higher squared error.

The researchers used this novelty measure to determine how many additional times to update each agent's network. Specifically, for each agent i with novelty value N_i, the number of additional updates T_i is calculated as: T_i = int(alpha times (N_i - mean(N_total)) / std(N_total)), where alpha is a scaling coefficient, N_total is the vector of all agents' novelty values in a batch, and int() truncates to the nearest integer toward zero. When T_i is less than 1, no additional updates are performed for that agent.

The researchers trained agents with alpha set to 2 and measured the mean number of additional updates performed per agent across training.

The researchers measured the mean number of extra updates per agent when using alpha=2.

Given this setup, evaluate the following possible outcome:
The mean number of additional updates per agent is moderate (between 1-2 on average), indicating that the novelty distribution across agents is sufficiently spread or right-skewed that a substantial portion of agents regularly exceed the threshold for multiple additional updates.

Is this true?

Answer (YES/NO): NO